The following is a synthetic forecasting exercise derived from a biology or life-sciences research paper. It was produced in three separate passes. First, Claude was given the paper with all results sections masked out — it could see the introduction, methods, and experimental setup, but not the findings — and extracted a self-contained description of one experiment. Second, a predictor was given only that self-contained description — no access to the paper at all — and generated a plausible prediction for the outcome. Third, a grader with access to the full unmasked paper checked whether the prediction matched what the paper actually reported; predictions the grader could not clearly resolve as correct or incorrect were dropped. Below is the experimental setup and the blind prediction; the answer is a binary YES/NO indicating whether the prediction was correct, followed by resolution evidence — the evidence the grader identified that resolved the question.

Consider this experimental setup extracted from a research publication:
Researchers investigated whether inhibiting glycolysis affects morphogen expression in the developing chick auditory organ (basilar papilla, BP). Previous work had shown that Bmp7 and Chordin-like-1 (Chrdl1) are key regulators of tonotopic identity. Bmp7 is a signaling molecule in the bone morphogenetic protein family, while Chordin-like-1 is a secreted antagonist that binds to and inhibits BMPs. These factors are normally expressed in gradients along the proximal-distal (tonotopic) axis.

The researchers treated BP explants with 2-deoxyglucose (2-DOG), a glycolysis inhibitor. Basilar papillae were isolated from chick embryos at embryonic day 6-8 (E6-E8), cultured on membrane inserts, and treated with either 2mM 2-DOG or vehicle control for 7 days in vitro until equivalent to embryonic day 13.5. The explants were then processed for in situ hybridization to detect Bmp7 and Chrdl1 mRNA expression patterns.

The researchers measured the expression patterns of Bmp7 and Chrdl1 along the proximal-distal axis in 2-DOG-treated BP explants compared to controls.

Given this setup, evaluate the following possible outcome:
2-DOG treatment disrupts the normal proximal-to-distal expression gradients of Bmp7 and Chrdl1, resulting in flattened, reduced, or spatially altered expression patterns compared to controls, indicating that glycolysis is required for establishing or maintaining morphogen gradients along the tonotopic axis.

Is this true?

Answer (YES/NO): YES